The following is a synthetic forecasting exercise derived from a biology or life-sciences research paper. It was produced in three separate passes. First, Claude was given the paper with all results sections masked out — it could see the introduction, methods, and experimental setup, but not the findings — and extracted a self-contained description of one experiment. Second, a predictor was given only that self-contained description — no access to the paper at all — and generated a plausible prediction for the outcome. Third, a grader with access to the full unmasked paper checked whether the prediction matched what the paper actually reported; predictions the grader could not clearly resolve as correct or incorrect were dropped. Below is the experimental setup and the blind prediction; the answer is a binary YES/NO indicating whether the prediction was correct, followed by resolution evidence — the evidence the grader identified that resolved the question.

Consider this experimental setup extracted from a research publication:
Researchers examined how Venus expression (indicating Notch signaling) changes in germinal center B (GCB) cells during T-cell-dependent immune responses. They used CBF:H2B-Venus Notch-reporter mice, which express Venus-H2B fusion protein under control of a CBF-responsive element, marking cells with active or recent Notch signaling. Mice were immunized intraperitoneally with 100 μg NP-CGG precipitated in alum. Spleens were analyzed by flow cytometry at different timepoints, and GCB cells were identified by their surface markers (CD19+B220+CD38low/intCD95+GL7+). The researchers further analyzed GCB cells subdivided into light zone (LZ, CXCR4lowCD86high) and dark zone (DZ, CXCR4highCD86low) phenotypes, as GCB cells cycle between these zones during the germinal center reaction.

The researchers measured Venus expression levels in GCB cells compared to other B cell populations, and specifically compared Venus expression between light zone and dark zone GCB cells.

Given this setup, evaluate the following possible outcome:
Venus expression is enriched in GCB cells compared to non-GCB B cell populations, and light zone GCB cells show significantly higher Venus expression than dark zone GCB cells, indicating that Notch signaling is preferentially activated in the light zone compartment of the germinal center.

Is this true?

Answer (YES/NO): NO